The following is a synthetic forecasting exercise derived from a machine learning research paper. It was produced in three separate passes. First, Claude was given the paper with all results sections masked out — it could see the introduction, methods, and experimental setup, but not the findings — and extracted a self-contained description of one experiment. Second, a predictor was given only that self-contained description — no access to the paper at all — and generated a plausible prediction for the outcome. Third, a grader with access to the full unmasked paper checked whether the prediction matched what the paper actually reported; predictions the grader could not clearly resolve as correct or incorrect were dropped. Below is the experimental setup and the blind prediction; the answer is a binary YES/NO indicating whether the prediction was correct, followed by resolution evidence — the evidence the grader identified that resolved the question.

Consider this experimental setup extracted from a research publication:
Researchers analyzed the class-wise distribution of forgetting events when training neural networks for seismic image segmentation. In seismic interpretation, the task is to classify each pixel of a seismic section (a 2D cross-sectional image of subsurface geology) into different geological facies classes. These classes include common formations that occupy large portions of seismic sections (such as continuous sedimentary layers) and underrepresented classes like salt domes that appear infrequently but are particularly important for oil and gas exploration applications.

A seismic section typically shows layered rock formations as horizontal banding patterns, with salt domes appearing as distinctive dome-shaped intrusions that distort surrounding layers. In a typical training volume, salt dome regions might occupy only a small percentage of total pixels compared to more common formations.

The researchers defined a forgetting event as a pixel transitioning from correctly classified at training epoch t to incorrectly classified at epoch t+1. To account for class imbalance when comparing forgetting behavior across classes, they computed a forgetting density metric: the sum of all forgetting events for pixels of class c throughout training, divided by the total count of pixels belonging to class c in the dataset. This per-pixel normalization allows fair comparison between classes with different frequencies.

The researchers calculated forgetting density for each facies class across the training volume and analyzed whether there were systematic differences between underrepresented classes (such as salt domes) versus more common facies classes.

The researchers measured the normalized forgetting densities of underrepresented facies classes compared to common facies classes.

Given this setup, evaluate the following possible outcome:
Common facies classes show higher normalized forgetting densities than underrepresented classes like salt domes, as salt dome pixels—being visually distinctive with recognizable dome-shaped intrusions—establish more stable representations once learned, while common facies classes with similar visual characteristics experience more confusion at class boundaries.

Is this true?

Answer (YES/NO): NO